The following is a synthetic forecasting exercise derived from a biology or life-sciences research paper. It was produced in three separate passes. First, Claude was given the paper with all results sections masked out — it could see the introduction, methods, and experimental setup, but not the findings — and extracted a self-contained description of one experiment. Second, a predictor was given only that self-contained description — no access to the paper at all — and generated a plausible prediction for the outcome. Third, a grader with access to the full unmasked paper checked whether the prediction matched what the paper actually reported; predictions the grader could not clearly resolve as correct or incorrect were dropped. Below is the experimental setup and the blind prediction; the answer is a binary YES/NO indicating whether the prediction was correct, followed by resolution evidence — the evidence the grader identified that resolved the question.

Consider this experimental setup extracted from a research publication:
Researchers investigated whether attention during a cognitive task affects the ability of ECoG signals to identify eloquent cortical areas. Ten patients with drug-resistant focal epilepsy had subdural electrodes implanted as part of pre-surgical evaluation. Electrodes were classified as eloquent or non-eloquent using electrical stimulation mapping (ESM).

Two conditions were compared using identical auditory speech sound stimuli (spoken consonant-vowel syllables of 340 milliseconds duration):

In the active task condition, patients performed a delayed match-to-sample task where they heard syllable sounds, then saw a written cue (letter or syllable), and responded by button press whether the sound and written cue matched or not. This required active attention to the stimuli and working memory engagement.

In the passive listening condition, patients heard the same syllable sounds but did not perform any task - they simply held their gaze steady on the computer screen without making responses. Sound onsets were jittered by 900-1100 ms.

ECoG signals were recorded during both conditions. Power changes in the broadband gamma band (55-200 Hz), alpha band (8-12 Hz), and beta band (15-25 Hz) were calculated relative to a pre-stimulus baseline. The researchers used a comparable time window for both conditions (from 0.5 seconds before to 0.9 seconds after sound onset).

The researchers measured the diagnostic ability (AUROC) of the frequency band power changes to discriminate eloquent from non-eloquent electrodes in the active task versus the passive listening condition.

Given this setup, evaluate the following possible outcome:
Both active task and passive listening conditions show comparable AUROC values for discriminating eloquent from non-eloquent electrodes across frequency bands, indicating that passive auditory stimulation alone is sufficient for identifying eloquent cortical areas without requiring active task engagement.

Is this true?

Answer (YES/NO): NO